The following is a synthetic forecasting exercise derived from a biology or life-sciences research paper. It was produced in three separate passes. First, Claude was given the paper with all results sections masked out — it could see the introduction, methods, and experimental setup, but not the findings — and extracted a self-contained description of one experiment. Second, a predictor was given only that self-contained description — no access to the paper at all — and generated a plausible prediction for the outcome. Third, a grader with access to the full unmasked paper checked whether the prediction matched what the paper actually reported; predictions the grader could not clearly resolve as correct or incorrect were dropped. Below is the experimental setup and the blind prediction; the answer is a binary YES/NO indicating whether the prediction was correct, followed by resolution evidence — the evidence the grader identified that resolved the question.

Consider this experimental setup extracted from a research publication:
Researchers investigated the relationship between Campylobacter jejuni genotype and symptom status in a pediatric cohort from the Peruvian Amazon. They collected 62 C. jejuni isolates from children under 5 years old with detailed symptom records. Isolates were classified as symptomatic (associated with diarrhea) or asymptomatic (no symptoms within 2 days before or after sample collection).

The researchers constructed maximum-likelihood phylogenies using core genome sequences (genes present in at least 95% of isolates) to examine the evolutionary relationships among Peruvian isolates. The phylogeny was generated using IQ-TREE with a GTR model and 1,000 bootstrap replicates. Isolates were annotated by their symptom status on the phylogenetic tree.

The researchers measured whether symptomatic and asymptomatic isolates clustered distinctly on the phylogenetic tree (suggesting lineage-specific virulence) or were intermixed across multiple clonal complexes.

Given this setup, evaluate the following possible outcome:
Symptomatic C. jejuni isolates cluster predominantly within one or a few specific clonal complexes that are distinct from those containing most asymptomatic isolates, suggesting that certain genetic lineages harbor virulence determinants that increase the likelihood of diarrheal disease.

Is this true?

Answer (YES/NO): NO